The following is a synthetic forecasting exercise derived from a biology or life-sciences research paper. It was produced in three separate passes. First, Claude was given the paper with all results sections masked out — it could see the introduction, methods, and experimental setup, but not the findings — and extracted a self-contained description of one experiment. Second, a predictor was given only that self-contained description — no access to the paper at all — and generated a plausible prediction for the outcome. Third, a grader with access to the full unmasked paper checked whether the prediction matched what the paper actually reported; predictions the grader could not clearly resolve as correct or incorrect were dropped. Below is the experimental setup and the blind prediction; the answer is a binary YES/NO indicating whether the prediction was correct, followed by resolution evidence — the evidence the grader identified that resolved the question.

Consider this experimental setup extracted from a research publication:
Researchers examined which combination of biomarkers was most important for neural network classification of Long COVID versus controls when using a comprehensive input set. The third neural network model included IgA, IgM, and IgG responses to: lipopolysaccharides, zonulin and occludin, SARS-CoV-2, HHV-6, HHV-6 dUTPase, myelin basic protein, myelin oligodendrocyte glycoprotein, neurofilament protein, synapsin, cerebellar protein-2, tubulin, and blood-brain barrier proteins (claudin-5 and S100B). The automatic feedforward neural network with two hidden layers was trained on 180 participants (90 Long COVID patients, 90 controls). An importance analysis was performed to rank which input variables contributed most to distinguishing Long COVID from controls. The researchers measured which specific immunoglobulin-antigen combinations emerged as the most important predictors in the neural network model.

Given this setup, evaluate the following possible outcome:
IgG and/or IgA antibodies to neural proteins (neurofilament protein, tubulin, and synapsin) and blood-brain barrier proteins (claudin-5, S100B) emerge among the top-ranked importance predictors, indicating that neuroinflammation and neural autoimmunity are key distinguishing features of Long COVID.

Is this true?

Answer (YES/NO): NO